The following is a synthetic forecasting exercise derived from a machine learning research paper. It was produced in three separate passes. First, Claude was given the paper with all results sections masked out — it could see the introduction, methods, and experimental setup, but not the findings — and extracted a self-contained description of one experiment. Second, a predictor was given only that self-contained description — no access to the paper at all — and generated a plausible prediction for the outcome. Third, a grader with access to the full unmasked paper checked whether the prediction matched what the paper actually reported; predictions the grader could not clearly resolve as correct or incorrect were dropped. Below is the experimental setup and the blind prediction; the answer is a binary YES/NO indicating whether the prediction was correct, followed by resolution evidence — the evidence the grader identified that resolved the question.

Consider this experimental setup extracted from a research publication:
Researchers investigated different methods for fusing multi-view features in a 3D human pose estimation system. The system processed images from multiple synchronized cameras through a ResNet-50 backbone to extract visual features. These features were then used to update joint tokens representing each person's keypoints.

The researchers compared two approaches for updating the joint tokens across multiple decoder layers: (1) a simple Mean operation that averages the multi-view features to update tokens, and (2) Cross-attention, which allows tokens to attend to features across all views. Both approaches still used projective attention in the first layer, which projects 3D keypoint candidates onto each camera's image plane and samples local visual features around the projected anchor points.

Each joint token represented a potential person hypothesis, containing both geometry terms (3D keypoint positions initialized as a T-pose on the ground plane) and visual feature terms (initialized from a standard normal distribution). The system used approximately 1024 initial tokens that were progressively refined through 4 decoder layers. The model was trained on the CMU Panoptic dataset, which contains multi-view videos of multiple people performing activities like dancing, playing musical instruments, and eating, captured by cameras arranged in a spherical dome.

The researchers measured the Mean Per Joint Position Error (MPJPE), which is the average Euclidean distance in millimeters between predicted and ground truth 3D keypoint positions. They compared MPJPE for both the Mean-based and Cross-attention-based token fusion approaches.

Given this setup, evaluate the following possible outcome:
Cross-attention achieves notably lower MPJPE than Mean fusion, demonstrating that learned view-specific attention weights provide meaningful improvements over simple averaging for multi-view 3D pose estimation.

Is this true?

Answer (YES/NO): YES